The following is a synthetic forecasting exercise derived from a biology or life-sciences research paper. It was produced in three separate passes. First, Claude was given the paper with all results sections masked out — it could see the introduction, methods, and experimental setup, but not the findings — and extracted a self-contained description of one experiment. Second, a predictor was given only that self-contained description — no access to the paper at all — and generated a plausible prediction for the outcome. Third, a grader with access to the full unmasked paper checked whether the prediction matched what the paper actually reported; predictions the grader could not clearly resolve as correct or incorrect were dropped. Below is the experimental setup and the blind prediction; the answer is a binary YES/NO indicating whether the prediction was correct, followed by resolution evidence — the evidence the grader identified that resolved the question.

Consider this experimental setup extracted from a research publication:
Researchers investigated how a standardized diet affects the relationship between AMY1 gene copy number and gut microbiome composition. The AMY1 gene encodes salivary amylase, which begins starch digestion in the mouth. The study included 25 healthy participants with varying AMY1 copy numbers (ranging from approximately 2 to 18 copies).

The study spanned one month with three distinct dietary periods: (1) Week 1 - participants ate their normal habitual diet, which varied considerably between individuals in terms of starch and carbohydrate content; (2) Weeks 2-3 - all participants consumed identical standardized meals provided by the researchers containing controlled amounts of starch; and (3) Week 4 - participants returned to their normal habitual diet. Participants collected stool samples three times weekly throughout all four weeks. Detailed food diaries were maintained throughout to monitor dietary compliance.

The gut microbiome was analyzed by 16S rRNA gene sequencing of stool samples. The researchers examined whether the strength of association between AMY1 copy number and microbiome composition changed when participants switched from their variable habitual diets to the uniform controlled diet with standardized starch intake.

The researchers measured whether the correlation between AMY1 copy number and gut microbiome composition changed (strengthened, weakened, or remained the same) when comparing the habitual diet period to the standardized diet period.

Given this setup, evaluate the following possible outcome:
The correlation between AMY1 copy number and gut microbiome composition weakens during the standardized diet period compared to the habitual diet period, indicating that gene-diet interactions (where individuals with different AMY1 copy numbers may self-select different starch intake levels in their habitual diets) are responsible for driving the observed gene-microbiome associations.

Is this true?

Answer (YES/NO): NO